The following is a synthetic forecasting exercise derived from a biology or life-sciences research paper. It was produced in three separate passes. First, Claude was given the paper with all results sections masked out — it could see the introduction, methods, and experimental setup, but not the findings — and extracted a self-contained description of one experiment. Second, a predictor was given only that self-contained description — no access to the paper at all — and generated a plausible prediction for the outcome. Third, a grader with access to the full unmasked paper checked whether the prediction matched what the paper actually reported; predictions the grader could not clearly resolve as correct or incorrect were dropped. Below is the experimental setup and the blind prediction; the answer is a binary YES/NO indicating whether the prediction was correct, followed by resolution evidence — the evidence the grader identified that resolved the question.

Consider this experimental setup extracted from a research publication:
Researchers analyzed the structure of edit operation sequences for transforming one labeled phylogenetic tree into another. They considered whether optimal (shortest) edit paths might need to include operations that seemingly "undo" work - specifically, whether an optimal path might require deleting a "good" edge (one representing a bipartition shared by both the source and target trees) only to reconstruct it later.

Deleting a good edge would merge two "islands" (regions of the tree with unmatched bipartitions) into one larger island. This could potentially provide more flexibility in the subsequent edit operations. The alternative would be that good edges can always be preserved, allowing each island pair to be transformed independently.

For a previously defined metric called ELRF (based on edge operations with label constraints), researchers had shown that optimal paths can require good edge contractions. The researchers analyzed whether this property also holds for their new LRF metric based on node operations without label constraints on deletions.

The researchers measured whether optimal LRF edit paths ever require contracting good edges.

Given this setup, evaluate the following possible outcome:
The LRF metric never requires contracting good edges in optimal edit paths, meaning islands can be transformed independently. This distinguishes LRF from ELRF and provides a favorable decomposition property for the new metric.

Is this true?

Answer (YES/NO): YES